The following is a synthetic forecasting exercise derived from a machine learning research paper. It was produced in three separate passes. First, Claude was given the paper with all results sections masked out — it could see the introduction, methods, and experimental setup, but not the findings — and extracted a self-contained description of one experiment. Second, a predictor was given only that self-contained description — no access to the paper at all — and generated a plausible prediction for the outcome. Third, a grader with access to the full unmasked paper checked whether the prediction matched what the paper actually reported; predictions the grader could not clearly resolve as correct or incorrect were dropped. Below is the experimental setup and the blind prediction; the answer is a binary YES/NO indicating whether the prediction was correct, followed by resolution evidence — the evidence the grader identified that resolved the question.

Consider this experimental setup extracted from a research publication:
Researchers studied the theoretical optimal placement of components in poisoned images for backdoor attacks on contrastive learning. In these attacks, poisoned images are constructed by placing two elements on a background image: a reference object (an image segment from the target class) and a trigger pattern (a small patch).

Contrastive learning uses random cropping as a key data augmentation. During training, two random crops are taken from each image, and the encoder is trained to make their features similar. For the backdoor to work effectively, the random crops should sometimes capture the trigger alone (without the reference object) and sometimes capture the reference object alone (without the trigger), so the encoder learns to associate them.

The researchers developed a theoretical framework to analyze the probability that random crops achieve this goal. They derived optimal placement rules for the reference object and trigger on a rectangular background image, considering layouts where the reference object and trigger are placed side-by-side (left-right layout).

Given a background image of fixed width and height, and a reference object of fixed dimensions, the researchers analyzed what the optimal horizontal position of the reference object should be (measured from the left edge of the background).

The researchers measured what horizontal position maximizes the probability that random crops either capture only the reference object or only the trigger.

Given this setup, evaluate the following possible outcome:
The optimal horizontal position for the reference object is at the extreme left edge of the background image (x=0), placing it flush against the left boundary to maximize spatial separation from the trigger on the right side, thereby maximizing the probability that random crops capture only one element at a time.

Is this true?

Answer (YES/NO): YES